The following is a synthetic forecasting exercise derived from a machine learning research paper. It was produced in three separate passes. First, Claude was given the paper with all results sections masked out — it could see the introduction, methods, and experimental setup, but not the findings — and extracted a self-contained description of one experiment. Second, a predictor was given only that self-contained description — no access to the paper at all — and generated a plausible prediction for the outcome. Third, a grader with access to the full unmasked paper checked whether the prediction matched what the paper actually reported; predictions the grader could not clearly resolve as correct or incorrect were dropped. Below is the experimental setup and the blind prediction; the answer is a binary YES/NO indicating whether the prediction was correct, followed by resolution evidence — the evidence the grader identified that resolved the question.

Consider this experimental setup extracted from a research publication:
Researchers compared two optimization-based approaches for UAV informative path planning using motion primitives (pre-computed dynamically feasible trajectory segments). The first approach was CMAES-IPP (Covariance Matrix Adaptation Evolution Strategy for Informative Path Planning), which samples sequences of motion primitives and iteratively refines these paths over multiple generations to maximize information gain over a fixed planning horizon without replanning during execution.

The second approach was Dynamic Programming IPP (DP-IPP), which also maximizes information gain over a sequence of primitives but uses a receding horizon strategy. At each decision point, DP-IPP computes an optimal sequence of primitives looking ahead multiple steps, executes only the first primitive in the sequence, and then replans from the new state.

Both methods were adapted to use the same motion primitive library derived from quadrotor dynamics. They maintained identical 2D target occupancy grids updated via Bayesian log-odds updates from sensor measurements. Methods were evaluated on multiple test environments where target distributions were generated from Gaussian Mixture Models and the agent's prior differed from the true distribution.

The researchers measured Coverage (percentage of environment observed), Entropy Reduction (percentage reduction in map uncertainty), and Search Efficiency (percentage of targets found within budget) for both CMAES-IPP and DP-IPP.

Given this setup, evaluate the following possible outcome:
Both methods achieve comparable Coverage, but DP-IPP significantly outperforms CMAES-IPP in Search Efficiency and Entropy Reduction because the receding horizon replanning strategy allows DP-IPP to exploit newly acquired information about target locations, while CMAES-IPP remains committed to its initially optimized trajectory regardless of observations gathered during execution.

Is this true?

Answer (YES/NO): NO